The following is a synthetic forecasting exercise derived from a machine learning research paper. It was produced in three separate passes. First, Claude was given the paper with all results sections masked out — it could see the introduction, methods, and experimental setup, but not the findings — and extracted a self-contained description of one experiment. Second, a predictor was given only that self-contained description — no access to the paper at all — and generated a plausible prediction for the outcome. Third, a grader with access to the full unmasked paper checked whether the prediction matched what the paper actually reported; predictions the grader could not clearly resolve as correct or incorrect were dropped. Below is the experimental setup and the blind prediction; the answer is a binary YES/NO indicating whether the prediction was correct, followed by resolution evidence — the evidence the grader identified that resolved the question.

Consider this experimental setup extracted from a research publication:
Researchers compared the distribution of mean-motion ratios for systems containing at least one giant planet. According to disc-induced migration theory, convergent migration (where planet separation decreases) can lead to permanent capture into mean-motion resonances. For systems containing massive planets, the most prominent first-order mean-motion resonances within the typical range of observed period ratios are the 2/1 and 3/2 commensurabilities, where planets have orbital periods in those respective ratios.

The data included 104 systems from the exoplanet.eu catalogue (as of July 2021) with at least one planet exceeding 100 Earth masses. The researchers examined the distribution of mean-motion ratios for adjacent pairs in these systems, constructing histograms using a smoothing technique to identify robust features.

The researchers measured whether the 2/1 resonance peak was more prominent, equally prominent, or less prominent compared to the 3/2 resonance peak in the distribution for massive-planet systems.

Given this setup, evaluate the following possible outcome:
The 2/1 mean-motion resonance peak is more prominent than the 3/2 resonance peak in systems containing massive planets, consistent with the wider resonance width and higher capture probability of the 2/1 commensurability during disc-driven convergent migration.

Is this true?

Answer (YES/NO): YES